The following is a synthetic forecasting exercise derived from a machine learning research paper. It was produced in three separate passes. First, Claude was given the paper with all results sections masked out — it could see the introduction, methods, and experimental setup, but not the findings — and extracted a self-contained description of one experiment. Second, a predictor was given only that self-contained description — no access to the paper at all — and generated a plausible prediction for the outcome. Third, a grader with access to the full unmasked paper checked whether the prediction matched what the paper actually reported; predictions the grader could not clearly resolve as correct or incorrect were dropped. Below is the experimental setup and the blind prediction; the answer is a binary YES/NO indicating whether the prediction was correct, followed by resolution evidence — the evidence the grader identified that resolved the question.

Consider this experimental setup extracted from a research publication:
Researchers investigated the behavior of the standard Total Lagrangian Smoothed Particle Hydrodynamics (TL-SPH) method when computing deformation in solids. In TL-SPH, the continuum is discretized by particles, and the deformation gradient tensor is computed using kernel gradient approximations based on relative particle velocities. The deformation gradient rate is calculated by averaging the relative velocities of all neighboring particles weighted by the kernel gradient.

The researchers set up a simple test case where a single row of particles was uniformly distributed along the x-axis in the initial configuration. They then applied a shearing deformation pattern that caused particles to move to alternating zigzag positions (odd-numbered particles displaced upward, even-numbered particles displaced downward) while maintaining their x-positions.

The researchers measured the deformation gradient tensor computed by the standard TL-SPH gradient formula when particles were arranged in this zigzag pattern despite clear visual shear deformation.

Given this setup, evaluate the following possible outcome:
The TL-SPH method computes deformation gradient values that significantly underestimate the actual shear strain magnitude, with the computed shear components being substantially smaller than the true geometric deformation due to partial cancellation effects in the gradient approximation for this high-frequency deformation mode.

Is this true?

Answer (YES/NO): NO